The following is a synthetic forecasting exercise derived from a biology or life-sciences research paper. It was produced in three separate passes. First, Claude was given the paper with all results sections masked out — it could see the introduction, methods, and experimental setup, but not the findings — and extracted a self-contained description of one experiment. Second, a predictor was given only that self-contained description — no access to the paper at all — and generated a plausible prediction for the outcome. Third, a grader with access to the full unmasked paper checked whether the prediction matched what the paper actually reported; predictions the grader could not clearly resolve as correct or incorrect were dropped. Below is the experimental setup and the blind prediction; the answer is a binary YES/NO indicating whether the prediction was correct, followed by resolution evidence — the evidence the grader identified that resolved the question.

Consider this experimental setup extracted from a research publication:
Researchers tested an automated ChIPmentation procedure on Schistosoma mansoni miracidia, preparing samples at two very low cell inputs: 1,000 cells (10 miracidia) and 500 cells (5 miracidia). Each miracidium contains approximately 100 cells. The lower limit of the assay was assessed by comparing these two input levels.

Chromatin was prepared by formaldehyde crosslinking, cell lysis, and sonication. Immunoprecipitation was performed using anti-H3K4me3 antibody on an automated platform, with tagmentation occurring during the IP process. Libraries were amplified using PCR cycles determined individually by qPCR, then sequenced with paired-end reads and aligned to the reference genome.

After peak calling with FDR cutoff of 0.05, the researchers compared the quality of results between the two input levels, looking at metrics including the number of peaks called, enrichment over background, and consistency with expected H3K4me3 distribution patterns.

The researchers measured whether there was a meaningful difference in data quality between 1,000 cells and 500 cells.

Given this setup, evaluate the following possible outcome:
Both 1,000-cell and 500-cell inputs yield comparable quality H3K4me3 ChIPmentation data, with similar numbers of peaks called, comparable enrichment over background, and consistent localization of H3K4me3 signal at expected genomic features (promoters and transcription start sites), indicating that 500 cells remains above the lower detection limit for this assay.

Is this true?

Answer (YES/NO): NO